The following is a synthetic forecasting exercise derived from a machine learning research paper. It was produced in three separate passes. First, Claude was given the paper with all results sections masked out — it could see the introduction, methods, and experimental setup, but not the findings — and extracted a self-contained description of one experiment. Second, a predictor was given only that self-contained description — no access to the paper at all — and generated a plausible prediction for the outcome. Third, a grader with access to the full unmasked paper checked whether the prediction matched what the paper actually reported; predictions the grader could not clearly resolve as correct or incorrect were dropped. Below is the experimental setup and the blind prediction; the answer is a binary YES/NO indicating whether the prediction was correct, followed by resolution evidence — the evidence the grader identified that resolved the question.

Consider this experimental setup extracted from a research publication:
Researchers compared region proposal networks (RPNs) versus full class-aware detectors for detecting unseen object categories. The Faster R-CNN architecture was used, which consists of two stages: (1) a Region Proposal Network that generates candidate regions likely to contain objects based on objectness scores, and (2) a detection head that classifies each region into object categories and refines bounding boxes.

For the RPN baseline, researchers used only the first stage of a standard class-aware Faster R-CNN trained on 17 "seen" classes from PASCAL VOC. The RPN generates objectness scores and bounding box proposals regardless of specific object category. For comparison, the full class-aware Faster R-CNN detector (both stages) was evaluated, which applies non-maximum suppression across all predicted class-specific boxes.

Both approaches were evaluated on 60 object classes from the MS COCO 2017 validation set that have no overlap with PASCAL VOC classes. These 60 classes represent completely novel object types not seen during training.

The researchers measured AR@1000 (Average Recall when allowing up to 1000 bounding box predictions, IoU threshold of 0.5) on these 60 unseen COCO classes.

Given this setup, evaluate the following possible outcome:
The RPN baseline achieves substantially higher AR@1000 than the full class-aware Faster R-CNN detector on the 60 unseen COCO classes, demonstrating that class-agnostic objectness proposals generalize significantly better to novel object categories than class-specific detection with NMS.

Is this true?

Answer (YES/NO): NO